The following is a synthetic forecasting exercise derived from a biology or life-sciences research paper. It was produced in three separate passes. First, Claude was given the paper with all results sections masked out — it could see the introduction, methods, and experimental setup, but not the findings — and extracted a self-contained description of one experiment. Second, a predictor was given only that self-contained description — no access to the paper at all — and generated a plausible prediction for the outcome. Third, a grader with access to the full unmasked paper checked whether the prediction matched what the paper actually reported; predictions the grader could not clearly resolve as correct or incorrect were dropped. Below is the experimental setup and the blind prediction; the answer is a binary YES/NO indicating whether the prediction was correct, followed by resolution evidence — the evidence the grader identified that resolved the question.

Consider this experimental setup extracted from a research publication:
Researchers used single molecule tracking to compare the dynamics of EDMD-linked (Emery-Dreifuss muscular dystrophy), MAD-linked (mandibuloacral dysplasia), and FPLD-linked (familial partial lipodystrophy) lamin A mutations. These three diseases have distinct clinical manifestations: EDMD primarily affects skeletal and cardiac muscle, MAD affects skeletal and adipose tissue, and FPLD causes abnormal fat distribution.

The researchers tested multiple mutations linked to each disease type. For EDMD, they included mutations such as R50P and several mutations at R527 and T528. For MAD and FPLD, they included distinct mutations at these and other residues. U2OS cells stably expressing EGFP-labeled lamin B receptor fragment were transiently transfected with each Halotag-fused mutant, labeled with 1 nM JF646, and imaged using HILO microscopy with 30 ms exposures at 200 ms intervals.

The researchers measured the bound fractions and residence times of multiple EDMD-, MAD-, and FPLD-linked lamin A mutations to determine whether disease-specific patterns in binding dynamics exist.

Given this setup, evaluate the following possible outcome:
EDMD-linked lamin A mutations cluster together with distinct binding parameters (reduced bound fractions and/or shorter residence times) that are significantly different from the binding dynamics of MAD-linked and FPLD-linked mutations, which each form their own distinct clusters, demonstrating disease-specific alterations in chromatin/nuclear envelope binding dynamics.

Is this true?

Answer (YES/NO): NO